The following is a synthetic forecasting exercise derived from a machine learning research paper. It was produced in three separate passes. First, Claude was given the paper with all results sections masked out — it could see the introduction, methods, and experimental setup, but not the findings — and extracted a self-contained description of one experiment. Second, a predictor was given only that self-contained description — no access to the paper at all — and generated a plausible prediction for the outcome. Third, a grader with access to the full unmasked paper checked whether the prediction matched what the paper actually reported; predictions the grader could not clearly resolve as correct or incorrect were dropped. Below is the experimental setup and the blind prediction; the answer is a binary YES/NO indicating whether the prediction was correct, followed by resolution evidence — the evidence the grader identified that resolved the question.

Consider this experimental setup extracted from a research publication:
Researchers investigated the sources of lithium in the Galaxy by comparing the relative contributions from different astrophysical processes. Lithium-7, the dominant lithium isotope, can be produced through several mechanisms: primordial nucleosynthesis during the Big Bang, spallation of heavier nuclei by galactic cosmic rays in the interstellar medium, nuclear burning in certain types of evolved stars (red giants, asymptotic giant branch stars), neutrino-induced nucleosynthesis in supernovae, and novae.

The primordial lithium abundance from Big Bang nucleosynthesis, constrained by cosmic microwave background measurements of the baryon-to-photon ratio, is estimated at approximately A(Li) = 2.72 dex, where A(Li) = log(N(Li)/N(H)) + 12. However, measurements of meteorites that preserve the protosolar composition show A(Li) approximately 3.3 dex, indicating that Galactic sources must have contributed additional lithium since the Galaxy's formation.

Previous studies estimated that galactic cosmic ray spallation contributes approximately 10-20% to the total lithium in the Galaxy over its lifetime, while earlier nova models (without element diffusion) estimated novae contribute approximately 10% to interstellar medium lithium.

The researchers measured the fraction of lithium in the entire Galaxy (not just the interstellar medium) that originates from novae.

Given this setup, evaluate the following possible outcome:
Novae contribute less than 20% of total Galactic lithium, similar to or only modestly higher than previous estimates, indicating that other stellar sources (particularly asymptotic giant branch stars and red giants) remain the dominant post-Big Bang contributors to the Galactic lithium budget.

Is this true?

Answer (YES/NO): NO